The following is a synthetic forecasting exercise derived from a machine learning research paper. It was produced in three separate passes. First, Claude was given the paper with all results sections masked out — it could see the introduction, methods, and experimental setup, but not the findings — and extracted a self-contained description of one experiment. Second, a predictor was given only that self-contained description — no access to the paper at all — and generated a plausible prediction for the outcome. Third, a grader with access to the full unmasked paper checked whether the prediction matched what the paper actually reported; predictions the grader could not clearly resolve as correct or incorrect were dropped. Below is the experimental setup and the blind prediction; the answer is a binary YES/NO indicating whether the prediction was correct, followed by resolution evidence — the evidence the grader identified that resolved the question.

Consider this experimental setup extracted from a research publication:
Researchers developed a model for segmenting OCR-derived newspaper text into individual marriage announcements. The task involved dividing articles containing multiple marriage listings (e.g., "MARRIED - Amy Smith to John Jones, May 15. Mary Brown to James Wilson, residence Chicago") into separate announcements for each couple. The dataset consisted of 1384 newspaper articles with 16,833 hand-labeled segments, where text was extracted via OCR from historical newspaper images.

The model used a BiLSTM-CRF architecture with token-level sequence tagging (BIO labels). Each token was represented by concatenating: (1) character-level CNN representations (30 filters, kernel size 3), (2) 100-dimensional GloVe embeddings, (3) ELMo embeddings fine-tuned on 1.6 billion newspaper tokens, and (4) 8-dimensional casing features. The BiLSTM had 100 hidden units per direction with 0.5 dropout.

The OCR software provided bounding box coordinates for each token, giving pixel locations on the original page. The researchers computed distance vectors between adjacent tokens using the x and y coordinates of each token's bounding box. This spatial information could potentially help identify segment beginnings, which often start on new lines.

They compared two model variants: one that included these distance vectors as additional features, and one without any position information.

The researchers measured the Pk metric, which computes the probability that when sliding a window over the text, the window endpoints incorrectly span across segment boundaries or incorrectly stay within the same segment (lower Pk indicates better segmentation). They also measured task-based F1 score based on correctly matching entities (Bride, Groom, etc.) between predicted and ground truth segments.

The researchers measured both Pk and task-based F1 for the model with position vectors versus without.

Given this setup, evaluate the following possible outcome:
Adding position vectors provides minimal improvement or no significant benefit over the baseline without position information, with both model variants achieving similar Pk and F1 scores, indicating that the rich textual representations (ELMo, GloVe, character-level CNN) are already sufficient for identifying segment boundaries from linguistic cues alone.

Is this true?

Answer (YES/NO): YES